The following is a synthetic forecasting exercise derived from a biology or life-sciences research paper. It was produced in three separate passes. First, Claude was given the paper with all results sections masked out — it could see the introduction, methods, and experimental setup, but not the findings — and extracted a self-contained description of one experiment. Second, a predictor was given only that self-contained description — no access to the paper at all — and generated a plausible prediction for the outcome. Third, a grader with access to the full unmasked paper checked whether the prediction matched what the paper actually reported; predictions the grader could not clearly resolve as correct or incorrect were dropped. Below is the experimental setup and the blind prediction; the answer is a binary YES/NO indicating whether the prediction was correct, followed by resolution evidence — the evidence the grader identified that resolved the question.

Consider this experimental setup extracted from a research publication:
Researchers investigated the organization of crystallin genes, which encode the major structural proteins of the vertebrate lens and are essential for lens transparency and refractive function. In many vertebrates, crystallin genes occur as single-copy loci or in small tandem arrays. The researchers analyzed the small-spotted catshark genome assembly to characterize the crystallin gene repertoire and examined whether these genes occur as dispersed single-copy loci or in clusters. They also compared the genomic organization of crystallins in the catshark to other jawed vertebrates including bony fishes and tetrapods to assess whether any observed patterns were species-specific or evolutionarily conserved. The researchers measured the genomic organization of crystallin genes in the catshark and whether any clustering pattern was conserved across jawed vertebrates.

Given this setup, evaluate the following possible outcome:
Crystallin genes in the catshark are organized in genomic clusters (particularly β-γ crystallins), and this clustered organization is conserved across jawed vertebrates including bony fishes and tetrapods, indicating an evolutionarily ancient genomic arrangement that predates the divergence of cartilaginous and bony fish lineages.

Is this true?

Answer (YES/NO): YES